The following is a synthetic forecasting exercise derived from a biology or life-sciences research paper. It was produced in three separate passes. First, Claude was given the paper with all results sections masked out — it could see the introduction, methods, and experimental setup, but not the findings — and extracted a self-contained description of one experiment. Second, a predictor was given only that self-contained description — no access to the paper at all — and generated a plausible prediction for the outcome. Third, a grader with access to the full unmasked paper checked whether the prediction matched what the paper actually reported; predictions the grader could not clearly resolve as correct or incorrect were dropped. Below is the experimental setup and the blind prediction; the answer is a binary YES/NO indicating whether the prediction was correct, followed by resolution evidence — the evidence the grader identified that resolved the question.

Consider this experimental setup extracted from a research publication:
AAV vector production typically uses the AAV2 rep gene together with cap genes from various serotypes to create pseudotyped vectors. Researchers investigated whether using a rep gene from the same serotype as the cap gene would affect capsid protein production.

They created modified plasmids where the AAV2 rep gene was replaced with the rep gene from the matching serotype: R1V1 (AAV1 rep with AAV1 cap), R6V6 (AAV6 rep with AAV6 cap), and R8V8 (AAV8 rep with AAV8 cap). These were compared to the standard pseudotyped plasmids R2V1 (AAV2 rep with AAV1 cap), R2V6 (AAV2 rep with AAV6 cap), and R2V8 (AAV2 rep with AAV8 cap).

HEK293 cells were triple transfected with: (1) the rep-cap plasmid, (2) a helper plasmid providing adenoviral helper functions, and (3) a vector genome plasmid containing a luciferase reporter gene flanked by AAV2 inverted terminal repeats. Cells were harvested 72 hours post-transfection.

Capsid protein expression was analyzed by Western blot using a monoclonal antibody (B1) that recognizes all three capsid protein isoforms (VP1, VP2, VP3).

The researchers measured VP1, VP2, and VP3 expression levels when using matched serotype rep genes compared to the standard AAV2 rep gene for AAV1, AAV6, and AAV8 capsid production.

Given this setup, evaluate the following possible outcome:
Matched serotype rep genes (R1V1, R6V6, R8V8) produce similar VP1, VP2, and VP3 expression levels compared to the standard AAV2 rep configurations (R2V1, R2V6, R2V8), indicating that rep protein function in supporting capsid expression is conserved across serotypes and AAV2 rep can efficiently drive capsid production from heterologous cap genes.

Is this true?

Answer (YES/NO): NO